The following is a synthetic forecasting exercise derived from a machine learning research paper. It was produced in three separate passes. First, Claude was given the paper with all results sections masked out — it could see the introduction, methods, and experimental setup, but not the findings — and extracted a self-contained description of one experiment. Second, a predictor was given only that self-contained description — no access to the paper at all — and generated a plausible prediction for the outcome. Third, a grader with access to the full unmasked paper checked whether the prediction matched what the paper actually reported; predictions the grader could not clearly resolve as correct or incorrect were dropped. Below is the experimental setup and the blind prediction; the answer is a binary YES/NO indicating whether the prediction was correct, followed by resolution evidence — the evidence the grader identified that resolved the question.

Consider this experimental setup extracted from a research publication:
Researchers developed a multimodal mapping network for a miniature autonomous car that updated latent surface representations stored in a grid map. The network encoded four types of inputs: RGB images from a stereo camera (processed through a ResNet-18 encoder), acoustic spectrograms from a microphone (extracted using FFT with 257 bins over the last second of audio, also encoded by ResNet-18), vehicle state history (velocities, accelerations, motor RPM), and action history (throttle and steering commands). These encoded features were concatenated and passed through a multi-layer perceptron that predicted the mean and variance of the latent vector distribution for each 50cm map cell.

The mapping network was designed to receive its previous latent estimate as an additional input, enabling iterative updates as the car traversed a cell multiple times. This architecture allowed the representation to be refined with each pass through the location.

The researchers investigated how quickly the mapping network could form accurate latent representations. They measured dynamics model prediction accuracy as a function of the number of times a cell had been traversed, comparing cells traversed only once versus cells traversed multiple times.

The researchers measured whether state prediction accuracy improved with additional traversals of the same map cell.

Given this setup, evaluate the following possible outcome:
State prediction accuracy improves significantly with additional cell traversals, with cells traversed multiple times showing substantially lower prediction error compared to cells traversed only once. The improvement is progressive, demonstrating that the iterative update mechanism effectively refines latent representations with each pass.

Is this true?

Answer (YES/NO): NO